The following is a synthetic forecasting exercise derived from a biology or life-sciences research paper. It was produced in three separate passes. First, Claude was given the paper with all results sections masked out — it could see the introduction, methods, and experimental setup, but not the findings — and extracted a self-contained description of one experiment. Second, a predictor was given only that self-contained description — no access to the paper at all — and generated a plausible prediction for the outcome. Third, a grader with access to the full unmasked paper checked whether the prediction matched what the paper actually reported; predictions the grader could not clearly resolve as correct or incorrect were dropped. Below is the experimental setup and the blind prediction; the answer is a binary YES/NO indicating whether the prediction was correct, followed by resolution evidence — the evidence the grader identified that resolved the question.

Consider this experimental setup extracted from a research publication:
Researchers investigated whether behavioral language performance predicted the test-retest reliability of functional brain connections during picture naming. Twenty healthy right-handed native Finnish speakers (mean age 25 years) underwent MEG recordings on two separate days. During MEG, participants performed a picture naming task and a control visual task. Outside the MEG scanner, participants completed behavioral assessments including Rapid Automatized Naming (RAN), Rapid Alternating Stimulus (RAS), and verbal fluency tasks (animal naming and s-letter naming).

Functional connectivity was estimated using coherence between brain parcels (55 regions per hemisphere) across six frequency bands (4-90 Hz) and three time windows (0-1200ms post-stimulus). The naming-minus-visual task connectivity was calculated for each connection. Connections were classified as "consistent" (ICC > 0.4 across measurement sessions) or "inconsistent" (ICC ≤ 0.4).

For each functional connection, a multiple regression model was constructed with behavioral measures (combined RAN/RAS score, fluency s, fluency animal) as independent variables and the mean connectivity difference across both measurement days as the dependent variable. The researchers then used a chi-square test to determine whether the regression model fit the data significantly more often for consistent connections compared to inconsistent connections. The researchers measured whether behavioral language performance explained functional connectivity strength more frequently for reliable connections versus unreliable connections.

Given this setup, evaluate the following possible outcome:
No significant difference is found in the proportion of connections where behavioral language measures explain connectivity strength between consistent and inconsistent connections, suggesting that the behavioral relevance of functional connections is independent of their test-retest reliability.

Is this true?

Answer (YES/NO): NO